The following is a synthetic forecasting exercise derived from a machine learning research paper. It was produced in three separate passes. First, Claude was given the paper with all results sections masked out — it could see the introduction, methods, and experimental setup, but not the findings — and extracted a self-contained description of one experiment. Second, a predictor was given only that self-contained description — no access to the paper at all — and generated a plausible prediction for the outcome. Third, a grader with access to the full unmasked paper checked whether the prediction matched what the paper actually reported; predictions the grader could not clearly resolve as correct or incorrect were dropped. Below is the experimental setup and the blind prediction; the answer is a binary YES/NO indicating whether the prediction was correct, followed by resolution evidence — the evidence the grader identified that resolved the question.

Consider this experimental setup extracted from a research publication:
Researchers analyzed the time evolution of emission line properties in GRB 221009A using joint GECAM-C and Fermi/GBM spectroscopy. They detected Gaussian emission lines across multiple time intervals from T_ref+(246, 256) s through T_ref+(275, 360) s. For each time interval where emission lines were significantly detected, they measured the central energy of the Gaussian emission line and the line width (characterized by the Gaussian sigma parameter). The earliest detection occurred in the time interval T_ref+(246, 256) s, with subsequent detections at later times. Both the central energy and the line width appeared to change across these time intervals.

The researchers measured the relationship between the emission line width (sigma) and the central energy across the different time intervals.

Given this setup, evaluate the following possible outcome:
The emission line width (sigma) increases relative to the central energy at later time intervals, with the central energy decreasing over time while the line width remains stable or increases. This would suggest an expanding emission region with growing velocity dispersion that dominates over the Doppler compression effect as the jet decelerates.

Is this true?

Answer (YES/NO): NO